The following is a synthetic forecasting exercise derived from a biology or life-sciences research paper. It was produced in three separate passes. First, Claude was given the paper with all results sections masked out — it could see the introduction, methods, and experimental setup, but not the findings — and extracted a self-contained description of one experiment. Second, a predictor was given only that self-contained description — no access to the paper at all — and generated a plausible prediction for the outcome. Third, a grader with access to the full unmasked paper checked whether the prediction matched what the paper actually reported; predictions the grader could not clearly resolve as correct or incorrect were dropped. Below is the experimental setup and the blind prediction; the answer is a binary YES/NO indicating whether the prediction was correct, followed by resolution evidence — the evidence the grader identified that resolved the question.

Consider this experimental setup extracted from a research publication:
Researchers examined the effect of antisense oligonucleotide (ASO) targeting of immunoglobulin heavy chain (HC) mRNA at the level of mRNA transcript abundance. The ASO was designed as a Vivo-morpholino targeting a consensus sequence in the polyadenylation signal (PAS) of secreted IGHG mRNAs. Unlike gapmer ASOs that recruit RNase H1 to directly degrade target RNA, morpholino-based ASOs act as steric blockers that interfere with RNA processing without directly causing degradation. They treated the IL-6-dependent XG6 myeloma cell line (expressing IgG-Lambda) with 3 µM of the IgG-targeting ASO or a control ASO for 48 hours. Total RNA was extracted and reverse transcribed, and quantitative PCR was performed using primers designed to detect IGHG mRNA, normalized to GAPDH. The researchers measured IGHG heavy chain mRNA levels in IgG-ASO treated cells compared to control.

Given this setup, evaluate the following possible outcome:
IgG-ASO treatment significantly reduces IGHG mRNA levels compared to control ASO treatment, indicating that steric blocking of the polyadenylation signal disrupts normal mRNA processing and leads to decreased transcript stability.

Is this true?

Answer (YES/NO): YES